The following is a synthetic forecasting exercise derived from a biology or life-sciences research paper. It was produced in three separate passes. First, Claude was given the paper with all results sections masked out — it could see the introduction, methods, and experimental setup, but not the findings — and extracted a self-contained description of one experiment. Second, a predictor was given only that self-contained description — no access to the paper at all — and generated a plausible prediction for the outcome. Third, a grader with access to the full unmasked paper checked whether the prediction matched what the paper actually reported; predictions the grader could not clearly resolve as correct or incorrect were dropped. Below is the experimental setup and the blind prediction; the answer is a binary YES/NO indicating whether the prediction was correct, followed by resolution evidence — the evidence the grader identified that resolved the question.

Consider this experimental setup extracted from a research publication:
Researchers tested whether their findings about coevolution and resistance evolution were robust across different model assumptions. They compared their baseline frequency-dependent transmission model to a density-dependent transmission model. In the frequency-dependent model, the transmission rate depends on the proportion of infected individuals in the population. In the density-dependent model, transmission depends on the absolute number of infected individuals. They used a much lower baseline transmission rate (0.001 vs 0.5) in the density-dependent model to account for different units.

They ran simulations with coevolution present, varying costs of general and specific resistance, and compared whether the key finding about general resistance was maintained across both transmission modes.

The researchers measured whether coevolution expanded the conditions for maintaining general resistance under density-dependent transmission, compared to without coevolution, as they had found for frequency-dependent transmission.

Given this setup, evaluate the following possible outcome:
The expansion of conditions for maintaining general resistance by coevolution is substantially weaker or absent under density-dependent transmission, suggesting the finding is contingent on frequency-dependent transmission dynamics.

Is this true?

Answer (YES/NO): NO